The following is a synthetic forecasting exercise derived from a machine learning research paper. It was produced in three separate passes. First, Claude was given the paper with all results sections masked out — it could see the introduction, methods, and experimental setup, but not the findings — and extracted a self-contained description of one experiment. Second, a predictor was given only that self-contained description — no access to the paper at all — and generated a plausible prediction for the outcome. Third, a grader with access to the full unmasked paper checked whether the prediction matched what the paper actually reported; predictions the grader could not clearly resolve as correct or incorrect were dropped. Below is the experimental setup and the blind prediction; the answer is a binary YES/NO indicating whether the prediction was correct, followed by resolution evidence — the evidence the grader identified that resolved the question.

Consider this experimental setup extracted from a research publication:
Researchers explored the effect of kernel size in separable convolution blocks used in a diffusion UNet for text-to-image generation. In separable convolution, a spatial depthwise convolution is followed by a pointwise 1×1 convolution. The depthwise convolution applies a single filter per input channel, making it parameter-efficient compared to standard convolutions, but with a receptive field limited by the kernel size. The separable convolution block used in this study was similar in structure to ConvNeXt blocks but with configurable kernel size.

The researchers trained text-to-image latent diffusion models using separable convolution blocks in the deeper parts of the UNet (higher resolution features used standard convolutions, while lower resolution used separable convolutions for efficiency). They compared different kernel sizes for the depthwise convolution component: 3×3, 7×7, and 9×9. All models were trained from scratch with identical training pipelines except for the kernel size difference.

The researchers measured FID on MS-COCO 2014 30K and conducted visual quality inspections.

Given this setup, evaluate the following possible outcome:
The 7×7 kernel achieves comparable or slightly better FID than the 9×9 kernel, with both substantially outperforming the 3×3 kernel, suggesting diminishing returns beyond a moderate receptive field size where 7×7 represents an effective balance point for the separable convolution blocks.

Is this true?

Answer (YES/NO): NO